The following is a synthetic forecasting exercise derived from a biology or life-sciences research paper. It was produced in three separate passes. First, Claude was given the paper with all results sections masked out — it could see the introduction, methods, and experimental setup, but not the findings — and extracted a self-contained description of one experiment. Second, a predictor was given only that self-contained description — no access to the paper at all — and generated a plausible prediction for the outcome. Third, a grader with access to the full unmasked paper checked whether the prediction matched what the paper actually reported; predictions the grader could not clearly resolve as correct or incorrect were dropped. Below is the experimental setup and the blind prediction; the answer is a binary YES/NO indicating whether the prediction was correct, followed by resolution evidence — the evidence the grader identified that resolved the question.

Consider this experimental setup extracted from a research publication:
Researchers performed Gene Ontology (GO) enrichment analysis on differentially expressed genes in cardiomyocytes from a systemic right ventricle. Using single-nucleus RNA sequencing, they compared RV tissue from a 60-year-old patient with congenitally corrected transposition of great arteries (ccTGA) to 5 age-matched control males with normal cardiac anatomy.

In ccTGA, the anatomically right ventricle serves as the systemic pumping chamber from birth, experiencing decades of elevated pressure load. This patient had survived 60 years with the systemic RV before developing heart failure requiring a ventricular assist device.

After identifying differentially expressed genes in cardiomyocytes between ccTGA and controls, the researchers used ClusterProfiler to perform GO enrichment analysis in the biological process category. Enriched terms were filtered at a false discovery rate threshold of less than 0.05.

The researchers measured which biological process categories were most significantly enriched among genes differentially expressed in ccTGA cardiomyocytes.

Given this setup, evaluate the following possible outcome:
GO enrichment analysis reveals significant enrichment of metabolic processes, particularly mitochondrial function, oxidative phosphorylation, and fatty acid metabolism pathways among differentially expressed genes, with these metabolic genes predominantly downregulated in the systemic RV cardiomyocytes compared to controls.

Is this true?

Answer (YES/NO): NO